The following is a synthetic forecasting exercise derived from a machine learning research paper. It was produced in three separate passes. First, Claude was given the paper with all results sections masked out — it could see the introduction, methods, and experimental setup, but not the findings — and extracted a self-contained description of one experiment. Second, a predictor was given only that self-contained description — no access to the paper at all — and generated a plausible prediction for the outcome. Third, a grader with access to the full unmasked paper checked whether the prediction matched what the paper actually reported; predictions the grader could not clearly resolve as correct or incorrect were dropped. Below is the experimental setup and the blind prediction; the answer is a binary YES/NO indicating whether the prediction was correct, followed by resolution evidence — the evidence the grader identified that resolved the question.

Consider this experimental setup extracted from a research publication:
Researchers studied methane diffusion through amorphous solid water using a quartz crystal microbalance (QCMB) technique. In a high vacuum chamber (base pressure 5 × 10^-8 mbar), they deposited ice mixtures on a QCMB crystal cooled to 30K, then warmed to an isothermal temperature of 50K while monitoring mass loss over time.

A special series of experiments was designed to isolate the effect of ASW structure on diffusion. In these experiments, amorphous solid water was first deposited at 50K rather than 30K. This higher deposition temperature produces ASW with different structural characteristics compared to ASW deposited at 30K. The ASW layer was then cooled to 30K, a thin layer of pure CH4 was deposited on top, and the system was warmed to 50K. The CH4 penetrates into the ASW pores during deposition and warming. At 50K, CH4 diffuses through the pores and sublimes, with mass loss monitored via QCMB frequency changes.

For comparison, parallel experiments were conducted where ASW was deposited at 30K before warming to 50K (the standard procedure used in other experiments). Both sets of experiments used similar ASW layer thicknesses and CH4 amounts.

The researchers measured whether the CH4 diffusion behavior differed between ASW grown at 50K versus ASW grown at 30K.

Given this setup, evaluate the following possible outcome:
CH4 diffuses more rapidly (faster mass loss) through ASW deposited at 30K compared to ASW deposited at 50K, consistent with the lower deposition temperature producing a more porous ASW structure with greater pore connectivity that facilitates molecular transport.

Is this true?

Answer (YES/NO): YES